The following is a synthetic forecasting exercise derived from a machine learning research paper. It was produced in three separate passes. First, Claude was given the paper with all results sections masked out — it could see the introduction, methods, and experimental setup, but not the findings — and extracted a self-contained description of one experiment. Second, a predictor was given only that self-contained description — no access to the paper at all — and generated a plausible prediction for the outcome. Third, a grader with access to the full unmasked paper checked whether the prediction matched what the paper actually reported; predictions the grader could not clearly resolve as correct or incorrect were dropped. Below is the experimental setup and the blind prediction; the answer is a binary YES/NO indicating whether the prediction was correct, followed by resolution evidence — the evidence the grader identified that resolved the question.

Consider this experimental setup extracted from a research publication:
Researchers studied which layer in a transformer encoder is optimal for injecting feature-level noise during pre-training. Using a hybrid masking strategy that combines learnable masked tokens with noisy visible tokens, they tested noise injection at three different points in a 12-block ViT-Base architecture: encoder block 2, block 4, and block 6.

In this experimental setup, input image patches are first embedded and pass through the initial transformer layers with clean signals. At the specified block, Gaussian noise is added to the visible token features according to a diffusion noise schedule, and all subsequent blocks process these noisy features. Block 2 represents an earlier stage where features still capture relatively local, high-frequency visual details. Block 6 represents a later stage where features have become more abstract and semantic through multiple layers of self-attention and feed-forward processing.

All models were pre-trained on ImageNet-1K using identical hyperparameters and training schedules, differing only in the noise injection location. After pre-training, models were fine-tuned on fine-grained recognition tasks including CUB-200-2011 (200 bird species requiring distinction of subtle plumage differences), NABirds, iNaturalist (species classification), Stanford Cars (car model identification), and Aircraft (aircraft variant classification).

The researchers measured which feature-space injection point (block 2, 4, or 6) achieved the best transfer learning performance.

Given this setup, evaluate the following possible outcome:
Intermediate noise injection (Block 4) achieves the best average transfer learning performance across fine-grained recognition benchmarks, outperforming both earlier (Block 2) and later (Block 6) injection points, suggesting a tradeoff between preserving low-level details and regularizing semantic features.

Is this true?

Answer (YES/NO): NO